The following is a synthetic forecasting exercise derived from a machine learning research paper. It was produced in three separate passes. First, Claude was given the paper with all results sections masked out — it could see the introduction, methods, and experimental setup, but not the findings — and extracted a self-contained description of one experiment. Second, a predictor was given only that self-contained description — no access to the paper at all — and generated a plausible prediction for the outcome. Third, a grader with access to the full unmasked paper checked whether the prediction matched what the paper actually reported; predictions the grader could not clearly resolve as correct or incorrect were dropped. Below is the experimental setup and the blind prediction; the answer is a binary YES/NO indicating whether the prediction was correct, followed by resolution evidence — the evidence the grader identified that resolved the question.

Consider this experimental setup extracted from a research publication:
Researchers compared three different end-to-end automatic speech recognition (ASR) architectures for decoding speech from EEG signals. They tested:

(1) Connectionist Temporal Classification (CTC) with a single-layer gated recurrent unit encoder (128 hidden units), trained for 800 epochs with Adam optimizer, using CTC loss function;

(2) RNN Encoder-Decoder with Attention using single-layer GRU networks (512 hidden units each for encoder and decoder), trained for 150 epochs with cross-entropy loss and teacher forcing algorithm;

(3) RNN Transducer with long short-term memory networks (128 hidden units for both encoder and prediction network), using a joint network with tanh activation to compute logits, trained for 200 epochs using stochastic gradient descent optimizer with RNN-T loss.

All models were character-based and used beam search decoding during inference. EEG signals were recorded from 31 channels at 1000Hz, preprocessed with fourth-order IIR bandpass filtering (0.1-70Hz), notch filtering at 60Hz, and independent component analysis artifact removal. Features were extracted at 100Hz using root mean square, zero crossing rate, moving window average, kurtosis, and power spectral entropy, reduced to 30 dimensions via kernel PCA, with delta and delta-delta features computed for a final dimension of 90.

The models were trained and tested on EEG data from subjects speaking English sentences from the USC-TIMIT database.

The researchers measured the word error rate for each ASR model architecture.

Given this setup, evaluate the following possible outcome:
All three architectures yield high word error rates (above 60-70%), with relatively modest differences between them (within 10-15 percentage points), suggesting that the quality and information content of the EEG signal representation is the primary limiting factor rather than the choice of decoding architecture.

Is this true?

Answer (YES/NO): NO